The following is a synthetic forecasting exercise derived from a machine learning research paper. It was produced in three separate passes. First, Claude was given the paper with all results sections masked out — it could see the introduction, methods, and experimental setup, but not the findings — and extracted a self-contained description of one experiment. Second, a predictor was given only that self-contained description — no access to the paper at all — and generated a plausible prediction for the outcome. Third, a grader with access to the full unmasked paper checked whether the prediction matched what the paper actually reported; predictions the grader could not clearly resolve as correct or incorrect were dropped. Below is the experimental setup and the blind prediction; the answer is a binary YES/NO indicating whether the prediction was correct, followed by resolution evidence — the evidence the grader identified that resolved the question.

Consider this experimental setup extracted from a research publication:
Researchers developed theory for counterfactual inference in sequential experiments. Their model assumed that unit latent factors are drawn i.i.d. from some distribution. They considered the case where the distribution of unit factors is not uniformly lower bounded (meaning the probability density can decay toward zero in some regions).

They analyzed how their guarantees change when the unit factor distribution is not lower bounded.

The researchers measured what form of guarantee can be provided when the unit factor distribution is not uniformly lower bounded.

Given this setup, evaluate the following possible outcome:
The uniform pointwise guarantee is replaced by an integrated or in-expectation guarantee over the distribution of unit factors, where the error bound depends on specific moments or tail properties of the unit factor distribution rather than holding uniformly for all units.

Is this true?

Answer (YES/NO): NO